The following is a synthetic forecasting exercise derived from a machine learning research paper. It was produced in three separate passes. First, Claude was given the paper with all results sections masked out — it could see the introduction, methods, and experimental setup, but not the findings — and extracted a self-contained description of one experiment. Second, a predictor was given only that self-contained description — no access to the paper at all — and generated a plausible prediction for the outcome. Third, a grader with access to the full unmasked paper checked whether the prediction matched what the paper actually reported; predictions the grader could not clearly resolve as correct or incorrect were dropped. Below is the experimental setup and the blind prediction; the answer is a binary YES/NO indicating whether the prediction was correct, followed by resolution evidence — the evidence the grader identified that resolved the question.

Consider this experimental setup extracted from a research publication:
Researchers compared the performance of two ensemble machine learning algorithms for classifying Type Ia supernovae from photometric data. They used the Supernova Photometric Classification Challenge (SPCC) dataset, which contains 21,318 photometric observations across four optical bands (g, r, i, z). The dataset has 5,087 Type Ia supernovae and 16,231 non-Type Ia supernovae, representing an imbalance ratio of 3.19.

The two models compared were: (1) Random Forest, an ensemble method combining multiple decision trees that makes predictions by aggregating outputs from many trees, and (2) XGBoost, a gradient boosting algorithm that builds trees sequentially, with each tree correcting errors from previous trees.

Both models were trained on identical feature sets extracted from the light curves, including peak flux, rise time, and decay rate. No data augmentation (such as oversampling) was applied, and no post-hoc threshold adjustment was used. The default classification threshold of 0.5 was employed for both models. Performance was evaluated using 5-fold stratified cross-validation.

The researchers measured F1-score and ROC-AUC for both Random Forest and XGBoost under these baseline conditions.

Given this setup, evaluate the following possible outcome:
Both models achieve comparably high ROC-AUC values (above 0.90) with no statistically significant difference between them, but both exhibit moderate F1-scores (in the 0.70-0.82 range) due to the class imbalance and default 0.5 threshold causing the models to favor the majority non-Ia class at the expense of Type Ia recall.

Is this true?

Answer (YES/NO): NO